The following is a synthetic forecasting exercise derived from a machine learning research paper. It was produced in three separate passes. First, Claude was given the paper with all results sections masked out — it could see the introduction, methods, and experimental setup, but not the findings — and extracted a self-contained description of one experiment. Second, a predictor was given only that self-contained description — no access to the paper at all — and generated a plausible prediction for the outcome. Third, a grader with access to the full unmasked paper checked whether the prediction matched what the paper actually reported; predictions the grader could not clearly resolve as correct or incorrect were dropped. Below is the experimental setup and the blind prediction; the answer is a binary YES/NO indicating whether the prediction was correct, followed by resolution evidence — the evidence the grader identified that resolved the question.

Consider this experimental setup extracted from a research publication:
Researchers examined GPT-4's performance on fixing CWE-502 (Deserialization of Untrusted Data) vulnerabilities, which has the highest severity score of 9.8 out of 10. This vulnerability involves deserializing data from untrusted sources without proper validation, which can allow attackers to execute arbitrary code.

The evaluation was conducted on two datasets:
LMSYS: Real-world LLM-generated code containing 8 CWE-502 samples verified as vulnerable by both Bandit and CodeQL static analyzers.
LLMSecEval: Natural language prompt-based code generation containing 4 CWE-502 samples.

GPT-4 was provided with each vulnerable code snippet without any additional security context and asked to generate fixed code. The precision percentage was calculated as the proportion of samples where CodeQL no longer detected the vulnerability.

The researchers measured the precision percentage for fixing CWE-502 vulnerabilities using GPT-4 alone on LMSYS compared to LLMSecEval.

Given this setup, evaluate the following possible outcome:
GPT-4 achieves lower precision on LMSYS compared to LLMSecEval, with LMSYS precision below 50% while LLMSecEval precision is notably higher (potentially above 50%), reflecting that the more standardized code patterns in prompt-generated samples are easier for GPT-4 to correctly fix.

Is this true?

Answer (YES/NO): NO